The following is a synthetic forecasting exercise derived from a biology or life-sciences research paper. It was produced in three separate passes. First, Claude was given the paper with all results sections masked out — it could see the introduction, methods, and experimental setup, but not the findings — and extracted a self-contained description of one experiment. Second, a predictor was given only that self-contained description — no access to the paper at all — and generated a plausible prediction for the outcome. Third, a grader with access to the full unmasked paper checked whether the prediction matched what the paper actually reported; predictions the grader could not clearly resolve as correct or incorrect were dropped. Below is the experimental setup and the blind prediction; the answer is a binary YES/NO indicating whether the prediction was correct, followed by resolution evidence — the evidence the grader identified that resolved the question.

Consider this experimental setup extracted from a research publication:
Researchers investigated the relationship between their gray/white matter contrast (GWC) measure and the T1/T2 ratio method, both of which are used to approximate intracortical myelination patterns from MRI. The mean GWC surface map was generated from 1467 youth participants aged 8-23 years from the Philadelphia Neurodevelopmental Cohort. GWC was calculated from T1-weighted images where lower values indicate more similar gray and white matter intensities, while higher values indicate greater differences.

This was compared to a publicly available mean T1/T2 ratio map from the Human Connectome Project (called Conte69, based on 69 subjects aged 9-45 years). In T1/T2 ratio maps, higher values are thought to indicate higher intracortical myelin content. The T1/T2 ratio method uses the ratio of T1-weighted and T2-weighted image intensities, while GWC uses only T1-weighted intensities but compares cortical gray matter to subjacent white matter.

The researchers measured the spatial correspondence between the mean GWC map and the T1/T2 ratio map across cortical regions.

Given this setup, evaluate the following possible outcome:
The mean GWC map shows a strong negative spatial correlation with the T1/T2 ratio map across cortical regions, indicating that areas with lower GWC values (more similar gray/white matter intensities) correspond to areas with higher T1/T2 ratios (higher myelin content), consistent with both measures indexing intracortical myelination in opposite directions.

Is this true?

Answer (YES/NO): NO